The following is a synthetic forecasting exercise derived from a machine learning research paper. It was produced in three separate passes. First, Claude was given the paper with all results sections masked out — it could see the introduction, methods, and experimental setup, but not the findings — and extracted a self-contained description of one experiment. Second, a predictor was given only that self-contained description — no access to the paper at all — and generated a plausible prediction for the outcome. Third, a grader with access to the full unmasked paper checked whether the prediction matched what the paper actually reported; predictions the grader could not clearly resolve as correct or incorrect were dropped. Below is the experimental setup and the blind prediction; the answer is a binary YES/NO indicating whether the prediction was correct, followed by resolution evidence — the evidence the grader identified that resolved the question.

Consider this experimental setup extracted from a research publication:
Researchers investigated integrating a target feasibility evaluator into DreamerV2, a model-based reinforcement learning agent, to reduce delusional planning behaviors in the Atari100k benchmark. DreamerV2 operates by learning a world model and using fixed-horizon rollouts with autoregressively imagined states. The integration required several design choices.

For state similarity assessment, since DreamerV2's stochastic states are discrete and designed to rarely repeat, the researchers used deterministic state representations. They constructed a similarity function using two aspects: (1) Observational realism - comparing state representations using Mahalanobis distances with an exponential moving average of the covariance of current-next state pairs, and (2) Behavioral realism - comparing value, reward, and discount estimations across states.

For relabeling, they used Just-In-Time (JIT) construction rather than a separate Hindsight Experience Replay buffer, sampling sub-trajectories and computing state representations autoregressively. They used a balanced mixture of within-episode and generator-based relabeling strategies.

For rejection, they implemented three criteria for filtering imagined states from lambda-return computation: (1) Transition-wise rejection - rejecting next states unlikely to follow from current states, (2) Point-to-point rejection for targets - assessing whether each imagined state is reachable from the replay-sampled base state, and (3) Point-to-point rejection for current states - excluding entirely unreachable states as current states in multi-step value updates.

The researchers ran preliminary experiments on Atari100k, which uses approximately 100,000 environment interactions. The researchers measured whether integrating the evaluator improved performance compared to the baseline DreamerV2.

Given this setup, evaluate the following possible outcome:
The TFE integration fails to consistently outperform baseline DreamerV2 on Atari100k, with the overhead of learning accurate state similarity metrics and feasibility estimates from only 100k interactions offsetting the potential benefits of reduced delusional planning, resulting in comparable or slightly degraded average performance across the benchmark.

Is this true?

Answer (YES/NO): YES